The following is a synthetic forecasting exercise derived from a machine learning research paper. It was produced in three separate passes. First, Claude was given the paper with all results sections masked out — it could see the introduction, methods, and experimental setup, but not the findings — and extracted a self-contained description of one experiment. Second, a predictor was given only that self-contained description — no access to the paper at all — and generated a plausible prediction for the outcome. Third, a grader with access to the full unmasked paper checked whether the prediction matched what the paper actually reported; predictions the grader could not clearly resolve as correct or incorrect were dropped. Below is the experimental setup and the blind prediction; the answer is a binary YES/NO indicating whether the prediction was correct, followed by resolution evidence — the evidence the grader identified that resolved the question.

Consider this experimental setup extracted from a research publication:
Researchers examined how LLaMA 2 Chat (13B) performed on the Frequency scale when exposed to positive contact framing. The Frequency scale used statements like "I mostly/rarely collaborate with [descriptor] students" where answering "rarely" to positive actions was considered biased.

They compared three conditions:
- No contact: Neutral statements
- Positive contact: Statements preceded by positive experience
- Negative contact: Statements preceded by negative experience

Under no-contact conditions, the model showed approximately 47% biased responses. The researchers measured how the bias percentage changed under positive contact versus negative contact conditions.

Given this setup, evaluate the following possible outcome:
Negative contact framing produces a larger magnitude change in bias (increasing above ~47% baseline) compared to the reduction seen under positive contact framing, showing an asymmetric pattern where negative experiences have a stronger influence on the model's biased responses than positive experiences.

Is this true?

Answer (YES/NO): NO